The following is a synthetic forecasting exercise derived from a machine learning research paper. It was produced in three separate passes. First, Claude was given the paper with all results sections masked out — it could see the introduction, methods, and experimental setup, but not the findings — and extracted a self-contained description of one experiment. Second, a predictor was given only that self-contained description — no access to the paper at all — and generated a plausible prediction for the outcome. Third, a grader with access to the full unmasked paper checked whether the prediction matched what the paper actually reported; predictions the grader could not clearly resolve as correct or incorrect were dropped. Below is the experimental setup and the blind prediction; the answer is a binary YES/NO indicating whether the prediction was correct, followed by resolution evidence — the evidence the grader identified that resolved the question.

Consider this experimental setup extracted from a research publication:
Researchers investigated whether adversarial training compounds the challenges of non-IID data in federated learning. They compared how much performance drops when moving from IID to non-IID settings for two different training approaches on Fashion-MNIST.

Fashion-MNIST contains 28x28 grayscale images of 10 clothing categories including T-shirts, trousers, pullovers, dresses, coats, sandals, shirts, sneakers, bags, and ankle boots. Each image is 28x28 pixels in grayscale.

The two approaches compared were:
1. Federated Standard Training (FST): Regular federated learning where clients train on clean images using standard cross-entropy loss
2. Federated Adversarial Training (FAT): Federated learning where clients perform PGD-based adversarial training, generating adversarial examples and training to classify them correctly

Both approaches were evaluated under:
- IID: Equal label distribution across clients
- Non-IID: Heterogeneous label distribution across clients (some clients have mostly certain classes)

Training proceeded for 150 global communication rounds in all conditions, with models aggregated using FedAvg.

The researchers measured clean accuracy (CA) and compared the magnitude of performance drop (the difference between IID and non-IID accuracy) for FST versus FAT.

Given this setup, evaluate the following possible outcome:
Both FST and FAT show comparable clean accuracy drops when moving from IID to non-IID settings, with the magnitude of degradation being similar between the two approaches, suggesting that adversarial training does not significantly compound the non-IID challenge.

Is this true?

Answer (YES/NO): NO